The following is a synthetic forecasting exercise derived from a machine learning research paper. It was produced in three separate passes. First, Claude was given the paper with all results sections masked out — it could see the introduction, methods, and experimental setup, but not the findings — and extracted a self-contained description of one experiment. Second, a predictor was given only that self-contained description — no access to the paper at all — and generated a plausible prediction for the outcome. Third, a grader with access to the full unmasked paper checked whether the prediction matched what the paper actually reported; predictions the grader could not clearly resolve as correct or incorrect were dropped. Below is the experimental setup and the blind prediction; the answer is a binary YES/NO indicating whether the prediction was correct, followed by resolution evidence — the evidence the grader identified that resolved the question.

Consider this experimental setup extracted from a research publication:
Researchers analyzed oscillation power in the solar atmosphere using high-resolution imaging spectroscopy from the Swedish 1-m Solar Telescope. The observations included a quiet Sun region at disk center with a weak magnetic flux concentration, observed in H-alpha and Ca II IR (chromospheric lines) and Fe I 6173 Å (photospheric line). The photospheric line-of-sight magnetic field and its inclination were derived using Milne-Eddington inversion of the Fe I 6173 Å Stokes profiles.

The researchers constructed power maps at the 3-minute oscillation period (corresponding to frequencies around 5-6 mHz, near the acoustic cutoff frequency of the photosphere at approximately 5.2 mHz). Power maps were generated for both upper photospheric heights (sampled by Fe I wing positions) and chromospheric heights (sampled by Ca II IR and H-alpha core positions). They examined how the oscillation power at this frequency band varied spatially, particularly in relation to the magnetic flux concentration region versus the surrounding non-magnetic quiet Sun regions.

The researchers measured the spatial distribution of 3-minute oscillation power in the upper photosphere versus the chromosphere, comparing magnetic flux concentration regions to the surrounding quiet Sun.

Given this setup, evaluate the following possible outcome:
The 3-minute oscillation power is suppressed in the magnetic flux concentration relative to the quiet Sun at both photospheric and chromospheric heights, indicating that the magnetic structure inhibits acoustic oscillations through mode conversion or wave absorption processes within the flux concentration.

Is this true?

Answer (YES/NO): NO